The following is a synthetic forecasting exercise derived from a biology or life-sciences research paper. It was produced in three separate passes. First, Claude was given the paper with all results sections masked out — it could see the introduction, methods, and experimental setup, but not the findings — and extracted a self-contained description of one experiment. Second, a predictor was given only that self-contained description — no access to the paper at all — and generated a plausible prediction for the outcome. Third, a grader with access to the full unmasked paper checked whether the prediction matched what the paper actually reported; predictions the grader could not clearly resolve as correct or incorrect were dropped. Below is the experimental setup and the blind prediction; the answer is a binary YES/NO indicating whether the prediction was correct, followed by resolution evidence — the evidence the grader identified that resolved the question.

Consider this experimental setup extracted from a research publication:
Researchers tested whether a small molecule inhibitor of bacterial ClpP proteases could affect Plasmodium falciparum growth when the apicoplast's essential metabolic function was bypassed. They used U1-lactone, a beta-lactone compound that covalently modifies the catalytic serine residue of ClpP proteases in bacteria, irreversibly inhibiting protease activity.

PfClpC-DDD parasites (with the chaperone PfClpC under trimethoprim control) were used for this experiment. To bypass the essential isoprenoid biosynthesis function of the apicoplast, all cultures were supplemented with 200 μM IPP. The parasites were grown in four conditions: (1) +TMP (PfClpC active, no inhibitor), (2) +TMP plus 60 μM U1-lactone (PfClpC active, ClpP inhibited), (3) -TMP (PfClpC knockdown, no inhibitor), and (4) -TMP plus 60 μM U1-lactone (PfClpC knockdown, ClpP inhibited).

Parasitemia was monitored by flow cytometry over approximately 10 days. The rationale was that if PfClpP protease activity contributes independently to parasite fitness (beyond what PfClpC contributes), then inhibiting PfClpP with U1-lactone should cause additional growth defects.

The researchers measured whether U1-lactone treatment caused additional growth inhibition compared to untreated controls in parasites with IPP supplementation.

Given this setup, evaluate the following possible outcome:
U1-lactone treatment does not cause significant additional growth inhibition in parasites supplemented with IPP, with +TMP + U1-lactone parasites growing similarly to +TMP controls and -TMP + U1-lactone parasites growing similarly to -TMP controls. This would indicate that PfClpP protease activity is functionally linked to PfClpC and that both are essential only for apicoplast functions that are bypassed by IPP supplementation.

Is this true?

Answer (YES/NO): NO